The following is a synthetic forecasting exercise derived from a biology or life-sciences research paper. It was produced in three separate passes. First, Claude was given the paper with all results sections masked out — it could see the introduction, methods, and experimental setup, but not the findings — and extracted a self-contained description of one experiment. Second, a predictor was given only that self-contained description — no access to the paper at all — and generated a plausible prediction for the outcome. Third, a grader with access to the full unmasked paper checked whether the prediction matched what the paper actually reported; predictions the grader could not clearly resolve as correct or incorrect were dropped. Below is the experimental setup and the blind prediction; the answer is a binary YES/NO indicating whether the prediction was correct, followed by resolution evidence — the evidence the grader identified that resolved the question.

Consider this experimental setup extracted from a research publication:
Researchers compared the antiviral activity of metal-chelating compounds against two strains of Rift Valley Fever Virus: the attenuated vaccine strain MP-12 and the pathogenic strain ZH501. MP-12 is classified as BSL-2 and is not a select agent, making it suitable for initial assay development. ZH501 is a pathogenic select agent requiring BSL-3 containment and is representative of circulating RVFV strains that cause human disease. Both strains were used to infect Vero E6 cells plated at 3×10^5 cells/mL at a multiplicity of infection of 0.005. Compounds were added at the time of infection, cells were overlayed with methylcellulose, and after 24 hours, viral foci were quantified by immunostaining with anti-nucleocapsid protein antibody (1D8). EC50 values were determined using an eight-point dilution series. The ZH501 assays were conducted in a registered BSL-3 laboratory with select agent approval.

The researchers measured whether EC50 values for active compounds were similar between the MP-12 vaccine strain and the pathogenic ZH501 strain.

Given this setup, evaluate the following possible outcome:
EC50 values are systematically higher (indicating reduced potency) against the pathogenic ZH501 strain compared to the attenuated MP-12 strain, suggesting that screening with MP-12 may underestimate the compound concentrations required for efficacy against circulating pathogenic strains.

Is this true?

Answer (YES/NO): YES